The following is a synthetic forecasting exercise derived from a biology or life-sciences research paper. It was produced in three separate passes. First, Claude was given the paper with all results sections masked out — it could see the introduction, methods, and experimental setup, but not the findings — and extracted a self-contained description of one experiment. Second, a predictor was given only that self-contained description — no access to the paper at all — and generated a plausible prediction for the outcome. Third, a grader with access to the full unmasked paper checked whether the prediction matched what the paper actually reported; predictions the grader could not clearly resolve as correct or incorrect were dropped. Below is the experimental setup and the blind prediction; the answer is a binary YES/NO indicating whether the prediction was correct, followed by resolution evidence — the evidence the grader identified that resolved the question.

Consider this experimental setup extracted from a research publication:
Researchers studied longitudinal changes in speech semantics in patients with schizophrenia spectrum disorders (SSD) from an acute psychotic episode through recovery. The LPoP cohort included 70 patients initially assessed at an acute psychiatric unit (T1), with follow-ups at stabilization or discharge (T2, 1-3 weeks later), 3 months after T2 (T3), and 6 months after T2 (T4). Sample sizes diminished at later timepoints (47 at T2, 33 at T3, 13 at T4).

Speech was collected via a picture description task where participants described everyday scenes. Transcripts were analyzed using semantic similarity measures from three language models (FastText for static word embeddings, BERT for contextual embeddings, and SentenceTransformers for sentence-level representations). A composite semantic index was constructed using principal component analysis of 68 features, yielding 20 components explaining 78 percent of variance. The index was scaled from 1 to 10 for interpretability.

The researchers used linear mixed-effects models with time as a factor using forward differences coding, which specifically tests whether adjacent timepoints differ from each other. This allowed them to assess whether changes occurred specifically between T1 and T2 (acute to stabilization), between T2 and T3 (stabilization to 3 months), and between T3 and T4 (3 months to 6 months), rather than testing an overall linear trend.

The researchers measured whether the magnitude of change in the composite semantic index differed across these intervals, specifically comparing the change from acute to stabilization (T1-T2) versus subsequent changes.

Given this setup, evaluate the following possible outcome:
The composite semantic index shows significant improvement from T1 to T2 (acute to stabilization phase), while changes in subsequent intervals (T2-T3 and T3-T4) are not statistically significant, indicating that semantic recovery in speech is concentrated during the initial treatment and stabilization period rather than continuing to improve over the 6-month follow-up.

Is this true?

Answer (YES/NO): YES